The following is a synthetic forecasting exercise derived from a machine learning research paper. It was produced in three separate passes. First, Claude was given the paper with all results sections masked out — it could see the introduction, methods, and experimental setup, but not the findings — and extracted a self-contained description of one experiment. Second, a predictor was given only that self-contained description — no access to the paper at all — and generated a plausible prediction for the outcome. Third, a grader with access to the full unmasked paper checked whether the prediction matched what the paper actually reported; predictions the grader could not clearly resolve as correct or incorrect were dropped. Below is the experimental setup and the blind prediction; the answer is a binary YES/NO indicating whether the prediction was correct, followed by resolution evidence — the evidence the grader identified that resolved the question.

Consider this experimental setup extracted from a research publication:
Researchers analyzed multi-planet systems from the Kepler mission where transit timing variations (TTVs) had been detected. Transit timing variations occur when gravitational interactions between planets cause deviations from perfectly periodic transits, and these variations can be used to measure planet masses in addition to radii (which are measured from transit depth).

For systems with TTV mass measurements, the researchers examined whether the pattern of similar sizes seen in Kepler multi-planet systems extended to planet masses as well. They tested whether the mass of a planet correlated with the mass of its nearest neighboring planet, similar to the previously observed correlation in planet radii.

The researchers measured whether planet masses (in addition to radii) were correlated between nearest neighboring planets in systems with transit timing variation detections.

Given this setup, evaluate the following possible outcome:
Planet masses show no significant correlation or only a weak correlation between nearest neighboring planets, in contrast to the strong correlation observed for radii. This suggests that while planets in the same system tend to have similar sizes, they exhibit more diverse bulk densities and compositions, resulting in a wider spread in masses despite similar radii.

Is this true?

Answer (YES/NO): NO